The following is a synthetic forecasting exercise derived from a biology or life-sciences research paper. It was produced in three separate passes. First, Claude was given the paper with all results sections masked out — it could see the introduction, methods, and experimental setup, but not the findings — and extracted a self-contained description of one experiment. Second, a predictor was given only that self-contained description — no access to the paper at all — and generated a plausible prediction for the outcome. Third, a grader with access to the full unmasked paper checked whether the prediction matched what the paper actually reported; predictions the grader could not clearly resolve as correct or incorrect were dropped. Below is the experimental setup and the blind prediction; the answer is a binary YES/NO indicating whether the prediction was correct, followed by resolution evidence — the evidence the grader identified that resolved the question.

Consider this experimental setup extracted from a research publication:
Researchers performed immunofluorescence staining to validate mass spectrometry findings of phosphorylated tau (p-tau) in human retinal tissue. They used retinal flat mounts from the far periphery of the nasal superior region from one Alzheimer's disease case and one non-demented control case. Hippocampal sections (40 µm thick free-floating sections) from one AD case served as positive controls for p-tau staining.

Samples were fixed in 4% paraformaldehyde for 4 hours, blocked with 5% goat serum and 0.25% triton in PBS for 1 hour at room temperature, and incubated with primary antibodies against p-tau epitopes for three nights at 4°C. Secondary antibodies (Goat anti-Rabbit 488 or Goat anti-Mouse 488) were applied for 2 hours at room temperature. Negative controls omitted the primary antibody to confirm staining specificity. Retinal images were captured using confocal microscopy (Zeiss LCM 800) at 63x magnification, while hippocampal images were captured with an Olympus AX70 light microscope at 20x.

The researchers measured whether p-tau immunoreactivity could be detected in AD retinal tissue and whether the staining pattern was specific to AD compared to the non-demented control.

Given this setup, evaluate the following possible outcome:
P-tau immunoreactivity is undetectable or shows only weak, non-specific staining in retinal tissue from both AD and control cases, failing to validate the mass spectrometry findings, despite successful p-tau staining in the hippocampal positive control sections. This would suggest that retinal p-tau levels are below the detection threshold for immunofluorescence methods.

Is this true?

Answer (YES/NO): NO